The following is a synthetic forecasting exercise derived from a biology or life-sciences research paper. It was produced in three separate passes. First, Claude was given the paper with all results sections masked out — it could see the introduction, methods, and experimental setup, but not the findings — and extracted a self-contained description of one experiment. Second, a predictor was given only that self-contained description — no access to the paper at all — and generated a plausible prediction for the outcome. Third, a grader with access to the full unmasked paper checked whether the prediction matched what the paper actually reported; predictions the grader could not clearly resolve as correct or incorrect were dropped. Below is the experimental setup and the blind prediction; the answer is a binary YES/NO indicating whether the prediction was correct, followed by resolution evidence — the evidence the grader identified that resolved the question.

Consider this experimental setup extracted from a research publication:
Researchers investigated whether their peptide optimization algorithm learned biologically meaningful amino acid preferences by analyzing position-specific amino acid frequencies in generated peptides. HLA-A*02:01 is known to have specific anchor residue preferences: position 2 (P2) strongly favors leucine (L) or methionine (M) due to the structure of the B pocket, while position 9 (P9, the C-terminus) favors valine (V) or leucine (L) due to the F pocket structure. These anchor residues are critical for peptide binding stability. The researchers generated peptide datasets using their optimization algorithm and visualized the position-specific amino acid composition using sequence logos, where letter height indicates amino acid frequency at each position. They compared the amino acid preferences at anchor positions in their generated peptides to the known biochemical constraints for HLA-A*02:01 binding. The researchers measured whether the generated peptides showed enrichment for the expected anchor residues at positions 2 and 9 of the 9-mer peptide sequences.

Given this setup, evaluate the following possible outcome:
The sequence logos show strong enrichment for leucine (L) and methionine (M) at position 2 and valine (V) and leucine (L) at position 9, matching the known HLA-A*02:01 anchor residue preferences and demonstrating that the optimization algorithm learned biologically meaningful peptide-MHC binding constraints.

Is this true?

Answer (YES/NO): NO